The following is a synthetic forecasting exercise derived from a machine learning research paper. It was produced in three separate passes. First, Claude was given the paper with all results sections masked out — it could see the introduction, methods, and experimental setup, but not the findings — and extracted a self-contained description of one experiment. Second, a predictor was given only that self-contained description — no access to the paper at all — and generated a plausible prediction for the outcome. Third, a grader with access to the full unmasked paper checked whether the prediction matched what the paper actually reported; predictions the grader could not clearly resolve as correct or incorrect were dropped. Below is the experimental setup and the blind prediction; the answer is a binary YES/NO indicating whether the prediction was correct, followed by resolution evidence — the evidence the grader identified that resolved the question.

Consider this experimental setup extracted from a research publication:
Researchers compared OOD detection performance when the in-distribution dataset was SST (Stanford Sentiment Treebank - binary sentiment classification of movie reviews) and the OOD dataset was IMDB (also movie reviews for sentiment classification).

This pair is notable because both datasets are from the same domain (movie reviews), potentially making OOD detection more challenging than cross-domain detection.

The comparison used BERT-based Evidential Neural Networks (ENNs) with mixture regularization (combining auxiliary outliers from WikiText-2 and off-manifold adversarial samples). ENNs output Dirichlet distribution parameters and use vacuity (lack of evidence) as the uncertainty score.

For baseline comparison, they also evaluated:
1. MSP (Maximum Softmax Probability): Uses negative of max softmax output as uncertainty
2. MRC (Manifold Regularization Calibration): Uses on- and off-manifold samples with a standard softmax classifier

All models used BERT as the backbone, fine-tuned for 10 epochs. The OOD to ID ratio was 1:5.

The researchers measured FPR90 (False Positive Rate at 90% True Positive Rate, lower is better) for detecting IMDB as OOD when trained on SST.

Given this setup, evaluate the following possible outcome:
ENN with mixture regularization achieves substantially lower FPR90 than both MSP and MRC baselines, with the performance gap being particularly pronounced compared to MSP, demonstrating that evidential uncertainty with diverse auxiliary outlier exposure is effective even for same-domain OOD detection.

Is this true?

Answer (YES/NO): YES